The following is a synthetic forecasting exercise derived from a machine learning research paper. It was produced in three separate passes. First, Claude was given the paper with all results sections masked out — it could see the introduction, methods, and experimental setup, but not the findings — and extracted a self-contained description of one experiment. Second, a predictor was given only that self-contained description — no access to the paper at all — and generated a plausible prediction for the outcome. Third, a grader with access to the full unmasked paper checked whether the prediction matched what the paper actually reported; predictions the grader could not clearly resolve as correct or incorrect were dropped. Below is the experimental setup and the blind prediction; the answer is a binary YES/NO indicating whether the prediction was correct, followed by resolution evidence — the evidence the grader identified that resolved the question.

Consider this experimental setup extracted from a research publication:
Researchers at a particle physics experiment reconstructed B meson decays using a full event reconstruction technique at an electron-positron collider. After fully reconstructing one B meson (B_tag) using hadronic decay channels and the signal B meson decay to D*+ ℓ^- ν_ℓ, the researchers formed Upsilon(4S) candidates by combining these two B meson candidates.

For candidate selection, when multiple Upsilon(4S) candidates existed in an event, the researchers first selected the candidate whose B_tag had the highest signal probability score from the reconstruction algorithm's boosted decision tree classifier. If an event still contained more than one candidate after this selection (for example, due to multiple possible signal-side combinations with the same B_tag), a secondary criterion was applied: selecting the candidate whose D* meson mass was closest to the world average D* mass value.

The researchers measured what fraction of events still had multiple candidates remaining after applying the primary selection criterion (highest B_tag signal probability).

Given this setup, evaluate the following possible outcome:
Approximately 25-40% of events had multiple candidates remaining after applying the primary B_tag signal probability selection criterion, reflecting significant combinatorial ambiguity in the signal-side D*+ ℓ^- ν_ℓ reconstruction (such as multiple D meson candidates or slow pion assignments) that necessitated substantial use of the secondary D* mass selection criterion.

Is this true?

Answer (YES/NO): NO